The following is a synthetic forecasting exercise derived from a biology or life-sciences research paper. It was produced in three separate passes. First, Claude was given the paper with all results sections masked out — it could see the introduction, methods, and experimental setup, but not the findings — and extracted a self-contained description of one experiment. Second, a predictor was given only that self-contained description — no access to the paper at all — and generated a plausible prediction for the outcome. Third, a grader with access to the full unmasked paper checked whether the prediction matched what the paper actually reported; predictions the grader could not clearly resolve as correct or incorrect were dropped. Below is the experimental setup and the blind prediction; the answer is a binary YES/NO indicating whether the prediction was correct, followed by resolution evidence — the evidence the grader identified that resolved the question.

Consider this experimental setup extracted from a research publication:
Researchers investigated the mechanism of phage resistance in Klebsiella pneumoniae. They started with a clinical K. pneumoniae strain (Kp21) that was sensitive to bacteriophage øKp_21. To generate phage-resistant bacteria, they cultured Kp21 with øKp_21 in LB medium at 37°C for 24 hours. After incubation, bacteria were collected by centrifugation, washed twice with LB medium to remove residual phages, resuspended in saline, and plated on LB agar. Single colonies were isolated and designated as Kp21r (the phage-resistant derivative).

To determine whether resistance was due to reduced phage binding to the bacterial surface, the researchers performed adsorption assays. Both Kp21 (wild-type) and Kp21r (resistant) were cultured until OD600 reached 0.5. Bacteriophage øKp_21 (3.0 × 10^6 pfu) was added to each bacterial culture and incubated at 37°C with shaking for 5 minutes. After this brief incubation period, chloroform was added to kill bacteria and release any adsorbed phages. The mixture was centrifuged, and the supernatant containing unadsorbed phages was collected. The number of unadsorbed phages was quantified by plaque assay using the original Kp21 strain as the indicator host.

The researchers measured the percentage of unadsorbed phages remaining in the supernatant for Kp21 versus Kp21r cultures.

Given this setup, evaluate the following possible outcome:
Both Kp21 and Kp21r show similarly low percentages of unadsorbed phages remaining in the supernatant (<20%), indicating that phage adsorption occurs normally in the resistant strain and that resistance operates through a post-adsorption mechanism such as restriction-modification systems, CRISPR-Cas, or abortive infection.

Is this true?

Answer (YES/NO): NO